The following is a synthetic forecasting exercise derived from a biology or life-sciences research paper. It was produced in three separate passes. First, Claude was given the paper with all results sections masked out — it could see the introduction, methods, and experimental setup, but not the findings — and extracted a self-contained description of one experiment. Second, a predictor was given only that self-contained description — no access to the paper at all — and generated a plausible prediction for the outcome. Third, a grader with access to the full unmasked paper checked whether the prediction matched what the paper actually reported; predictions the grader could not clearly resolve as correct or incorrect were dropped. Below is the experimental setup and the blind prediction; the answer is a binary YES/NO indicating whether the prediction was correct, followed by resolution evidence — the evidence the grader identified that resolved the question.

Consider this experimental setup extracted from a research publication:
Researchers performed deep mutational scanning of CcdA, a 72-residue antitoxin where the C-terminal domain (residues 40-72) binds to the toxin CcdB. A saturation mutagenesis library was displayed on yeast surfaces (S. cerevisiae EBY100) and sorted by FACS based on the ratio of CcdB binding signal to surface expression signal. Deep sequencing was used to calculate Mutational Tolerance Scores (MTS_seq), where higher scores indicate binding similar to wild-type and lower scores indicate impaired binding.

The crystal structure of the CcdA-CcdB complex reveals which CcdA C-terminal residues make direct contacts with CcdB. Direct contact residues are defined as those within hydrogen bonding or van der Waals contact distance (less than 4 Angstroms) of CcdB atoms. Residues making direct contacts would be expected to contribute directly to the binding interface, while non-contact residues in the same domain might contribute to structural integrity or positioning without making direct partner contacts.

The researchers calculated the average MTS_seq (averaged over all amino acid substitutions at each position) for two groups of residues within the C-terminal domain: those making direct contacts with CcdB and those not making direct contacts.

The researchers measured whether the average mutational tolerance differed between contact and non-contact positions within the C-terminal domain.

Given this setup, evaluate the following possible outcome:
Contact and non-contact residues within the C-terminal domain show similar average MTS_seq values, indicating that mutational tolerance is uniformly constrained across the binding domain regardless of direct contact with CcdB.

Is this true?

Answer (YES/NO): NO